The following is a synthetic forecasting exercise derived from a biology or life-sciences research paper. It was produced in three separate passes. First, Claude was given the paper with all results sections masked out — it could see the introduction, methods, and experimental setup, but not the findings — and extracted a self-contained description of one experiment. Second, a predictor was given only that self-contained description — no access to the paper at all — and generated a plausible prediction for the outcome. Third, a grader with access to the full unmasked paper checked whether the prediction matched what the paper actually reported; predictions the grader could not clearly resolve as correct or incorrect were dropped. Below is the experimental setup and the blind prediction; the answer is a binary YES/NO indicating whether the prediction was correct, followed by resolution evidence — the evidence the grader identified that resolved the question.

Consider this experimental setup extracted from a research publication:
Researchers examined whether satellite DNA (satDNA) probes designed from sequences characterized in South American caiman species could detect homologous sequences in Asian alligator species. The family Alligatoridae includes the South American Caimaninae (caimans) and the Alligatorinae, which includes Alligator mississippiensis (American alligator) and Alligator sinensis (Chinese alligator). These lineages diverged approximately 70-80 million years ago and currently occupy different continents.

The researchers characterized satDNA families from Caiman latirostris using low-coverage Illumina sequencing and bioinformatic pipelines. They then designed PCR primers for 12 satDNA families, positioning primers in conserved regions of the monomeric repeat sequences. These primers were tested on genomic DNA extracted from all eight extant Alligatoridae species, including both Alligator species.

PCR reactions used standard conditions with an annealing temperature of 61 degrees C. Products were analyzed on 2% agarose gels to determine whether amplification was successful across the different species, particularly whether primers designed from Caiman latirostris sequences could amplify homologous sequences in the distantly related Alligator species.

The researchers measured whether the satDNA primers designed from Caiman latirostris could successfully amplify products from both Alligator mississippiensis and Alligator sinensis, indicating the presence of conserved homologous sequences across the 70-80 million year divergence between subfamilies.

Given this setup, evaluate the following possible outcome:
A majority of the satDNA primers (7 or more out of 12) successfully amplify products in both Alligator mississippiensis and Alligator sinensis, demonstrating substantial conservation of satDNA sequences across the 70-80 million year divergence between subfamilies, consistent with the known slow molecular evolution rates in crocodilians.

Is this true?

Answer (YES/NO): NO